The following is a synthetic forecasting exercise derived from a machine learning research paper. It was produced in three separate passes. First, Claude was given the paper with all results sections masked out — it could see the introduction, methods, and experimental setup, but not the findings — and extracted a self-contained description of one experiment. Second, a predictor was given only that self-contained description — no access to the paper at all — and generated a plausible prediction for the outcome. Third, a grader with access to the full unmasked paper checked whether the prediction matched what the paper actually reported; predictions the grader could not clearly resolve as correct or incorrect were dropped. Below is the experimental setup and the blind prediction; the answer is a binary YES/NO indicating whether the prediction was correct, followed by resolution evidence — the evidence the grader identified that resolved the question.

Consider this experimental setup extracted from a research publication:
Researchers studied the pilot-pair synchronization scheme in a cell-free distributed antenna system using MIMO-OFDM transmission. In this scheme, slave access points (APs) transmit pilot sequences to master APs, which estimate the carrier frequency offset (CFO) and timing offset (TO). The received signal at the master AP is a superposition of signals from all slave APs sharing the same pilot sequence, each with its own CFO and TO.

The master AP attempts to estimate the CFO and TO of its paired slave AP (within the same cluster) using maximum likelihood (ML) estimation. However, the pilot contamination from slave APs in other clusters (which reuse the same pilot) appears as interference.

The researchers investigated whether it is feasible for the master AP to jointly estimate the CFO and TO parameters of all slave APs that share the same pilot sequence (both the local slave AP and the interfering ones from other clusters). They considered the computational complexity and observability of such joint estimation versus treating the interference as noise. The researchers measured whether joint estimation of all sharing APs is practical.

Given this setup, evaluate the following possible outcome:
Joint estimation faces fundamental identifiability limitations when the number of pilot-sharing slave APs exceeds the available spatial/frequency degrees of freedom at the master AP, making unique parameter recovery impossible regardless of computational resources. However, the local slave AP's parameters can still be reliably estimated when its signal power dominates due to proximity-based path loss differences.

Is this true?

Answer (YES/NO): NO